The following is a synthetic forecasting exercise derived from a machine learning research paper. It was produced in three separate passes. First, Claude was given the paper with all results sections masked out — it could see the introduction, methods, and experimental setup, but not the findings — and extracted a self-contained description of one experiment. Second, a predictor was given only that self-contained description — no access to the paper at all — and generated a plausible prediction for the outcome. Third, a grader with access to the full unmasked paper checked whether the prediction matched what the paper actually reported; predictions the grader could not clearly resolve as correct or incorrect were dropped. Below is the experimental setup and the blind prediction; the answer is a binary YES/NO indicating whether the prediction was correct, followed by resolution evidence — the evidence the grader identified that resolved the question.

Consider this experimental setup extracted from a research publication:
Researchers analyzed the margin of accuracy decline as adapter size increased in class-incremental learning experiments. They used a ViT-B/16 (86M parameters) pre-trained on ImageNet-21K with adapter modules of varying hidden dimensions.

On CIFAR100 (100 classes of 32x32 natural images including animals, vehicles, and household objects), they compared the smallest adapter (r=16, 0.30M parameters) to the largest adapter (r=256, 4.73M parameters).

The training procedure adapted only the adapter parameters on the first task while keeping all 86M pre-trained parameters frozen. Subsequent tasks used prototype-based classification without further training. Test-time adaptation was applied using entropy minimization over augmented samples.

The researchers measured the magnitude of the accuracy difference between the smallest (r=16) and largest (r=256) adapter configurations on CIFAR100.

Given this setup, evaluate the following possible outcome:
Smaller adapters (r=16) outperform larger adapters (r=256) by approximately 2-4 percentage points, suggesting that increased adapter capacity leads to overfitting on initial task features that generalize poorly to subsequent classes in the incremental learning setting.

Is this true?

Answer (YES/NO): NO